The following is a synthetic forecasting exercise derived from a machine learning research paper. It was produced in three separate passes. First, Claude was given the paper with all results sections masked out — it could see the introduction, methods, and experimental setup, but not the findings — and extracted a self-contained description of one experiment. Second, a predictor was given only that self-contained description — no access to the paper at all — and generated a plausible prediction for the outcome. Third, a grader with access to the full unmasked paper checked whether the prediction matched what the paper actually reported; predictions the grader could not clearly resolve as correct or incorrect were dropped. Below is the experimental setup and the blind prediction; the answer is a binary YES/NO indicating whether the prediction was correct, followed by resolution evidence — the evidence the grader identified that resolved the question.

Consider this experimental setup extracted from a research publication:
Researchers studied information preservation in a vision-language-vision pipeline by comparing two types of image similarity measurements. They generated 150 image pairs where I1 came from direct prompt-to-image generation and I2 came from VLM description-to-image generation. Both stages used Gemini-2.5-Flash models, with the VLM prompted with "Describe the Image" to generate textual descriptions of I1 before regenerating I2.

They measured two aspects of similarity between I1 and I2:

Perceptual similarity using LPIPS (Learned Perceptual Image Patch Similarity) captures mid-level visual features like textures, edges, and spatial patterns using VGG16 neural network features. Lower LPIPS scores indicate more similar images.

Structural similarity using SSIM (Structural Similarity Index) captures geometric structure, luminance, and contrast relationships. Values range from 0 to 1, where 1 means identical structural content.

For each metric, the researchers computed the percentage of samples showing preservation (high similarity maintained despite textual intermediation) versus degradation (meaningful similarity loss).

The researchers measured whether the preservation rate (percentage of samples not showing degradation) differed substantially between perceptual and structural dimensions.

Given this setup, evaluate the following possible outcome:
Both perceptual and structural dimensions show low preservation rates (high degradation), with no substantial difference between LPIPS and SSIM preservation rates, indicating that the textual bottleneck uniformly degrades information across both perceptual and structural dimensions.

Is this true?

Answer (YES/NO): NO